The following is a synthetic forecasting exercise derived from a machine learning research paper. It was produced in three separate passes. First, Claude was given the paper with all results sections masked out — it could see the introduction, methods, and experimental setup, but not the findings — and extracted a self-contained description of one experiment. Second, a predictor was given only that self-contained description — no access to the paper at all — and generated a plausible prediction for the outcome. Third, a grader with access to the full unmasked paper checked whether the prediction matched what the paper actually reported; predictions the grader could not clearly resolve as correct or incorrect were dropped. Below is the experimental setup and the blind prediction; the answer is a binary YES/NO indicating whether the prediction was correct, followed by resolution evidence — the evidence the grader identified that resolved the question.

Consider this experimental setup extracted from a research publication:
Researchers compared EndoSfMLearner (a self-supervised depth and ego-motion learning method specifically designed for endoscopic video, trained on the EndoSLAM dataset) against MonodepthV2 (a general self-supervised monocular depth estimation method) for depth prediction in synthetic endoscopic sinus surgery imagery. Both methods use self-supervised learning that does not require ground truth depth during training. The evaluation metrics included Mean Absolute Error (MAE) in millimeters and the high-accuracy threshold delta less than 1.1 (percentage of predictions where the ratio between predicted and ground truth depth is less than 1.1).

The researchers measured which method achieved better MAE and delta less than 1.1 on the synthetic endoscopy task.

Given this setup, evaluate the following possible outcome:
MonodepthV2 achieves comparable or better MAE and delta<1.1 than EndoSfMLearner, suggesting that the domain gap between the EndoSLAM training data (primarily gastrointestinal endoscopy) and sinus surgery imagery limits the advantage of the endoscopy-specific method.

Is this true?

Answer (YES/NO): NO